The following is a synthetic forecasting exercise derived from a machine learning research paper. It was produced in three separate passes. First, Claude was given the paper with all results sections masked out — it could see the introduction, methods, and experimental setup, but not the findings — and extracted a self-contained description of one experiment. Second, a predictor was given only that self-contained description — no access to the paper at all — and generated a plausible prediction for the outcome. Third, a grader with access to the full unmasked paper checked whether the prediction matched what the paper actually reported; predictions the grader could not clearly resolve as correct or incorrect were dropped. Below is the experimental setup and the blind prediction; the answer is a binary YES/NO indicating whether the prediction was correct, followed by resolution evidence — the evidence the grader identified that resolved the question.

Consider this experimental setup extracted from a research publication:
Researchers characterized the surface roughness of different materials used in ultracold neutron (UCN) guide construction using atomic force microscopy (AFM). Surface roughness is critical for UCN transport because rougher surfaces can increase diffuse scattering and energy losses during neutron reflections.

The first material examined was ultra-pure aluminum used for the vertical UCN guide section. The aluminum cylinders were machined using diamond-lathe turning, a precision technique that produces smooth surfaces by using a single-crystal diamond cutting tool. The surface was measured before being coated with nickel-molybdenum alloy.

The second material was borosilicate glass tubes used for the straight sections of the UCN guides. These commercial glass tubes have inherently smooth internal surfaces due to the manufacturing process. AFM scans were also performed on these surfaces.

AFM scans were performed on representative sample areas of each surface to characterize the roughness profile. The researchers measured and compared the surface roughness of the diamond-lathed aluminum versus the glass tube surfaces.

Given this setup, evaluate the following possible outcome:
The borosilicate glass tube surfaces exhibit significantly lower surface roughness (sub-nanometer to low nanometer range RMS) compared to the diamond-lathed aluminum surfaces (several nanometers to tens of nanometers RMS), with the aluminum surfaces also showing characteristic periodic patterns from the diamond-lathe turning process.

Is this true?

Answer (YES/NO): NO